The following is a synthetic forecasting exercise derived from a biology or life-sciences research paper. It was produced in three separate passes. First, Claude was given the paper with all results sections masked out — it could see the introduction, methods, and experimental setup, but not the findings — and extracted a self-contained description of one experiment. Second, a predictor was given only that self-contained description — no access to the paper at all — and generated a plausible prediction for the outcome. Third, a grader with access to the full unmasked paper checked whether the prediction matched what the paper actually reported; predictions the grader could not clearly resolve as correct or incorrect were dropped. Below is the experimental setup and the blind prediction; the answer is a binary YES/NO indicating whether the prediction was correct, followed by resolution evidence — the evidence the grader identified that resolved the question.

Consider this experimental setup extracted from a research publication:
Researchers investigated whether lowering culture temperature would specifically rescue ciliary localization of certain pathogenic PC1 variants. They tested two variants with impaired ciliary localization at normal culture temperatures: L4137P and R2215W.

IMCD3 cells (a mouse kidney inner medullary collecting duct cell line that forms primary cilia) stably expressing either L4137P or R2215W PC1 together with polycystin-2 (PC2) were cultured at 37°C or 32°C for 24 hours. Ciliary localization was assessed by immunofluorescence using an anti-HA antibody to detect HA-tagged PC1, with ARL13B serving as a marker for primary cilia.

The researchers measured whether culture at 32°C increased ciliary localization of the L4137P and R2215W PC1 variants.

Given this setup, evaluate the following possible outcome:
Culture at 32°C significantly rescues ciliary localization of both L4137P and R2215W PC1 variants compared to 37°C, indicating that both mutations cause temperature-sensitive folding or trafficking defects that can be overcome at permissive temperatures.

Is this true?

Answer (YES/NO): YES